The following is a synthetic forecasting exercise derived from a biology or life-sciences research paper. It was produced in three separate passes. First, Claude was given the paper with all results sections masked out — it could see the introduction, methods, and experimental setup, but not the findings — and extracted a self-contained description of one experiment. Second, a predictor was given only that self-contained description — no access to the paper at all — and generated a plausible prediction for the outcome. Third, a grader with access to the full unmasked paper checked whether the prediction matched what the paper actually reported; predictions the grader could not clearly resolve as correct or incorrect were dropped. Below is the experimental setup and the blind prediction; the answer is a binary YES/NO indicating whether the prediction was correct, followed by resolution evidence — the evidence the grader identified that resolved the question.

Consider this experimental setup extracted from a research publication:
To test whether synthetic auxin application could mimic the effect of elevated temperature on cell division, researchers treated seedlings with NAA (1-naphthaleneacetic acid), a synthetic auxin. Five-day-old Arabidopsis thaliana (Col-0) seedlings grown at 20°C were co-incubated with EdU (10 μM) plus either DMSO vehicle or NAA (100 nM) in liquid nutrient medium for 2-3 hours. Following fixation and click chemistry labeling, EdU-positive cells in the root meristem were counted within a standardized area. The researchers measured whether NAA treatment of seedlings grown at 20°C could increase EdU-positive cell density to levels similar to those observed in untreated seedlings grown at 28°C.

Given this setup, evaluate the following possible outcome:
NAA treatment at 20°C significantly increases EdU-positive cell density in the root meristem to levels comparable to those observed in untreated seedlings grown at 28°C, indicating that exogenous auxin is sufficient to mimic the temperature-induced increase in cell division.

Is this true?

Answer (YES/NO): YES